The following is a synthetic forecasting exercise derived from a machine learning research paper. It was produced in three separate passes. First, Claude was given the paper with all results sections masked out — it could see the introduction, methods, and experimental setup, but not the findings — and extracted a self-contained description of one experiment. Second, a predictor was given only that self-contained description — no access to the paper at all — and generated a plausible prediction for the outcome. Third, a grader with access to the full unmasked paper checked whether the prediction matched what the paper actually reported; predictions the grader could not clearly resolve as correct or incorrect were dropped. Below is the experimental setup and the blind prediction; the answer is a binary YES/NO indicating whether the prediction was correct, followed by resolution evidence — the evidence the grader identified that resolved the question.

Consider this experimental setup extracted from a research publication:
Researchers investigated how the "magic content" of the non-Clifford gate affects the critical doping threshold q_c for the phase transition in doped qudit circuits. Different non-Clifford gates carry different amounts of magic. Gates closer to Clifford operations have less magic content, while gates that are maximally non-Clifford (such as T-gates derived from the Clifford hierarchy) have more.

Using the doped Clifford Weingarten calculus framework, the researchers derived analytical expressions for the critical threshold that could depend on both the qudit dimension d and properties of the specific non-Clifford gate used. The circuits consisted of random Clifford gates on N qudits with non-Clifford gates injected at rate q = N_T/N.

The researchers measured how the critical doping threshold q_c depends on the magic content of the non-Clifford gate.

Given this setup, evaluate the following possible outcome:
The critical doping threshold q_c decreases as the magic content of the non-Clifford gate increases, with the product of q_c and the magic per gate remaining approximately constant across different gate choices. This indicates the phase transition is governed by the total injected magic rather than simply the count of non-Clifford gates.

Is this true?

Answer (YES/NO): YES